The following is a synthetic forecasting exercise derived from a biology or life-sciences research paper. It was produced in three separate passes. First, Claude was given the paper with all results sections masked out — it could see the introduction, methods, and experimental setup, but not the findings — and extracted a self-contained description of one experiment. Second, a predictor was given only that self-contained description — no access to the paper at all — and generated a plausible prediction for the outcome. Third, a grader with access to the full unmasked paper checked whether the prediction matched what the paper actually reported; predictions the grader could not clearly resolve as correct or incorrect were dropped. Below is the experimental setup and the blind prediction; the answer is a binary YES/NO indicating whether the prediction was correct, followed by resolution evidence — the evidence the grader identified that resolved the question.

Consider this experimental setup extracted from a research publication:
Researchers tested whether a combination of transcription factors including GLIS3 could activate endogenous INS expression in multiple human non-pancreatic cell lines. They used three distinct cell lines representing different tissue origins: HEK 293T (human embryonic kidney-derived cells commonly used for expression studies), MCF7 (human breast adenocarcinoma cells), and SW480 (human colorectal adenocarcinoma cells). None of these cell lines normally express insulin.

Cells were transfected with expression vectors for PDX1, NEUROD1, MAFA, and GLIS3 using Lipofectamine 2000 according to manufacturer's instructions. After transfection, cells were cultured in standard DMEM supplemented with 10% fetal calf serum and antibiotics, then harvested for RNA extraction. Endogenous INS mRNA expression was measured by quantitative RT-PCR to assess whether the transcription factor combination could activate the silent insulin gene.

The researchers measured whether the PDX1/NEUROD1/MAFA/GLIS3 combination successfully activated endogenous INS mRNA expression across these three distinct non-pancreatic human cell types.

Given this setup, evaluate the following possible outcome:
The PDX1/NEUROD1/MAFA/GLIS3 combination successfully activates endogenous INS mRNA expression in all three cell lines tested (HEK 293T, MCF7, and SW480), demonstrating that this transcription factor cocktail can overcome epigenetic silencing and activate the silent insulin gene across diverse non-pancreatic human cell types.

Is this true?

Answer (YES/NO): YES